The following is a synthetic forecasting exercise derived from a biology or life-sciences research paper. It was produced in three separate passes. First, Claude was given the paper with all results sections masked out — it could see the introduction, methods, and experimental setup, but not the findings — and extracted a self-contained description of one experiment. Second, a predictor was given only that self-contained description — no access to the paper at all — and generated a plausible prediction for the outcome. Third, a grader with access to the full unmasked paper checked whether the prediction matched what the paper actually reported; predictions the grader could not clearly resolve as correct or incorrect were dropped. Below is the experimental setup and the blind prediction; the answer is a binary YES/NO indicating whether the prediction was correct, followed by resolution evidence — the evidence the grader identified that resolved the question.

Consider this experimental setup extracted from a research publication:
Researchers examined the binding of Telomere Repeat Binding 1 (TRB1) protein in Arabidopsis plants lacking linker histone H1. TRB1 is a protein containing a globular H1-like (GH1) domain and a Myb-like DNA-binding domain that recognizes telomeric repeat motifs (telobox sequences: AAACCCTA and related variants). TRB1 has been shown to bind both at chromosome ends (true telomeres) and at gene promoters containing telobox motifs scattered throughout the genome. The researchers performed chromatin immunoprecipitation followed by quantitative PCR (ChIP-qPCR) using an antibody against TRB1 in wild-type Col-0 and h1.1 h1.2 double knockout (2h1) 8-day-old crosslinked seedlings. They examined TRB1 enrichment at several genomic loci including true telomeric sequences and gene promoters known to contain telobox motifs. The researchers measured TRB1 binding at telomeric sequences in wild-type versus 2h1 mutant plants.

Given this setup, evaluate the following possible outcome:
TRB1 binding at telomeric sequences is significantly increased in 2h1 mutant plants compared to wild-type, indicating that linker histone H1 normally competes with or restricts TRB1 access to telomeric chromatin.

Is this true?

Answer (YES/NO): YES